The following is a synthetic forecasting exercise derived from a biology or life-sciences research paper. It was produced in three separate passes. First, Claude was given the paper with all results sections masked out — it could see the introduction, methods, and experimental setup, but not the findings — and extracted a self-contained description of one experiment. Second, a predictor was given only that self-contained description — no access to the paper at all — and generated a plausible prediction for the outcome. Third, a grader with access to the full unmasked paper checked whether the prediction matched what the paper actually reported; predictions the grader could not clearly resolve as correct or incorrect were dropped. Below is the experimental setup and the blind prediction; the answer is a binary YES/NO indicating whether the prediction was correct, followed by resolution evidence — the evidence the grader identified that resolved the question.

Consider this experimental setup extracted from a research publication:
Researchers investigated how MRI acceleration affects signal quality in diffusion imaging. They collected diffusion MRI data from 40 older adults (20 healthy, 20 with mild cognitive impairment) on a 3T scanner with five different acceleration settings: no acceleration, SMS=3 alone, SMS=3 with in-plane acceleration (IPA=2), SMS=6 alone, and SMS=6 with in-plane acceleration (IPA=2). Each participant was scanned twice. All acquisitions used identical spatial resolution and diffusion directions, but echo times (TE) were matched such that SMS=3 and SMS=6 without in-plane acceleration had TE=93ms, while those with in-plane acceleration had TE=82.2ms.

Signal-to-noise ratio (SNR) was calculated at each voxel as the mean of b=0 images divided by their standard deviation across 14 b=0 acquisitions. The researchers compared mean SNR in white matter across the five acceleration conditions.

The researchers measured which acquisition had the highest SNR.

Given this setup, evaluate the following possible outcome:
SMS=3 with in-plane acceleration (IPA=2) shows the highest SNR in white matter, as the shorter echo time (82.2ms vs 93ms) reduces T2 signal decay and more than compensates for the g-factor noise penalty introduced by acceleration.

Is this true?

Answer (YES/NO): NO